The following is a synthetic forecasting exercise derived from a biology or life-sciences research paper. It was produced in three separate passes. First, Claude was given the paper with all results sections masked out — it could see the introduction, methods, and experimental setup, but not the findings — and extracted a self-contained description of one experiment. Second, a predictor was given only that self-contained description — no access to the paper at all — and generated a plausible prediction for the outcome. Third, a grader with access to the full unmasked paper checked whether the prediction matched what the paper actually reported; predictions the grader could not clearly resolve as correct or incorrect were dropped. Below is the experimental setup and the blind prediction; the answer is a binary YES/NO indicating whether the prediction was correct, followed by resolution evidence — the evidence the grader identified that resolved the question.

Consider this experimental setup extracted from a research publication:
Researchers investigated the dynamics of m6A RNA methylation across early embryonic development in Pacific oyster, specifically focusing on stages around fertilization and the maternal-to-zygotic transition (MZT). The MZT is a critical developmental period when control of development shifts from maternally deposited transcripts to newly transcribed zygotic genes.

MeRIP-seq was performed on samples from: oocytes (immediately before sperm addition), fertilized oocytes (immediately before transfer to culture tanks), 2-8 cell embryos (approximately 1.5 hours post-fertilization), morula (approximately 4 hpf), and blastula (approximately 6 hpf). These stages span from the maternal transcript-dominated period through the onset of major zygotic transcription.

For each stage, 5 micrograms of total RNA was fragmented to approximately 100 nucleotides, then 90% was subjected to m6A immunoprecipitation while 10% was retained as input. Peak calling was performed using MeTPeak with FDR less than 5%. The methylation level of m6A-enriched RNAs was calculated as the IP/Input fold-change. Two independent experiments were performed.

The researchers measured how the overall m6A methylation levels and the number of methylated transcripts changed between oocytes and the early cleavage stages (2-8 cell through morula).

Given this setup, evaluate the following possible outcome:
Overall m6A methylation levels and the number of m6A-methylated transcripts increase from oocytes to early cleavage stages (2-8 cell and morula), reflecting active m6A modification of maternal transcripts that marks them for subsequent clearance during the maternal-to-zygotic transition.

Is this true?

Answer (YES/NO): NO